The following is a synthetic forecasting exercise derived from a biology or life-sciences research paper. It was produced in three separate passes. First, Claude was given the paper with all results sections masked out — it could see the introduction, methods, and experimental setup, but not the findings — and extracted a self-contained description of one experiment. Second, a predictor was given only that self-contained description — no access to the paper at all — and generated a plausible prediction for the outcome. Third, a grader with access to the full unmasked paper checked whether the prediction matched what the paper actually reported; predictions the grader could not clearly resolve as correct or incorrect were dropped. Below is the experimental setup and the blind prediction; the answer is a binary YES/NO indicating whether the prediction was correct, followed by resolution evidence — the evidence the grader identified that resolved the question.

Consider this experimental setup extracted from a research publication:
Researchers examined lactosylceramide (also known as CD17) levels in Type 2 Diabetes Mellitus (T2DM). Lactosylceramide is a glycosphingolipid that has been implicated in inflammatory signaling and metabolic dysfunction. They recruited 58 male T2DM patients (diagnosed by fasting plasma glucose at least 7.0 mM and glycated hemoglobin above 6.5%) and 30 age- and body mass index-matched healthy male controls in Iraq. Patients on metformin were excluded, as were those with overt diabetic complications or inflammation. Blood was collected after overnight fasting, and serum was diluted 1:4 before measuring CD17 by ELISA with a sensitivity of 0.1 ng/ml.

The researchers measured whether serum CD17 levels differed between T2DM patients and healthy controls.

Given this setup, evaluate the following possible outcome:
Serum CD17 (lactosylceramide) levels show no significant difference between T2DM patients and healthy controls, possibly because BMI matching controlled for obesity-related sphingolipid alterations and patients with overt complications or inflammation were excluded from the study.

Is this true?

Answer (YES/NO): NO